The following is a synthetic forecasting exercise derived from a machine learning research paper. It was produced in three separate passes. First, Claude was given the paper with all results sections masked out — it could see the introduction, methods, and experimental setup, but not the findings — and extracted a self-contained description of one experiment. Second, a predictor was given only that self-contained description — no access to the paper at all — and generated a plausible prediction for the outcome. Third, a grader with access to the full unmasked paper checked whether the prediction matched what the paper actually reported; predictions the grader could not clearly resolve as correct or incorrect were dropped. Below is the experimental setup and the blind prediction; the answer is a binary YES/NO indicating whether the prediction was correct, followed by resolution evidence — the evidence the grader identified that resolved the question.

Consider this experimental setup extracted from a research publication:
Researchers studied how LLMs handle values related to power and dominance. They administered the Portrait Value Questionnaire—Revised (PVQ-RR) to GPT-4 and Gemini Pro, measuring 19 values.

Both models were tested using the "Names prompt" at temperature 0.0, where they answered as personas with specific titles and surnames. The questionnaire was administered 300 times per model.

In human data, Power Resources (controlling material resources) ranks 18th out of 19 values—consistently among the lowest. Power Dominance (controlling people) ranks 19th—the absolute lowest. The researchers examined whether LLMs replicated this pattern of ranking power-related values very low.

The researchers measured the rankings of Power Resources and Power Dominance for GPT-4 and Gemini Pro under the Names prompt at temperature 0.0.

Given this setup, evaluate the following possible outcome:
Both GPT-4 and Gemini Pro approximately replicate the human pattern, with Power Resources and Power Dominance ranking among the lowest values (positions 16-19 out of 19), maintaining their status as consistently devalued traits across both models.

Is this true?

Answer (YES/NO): YES